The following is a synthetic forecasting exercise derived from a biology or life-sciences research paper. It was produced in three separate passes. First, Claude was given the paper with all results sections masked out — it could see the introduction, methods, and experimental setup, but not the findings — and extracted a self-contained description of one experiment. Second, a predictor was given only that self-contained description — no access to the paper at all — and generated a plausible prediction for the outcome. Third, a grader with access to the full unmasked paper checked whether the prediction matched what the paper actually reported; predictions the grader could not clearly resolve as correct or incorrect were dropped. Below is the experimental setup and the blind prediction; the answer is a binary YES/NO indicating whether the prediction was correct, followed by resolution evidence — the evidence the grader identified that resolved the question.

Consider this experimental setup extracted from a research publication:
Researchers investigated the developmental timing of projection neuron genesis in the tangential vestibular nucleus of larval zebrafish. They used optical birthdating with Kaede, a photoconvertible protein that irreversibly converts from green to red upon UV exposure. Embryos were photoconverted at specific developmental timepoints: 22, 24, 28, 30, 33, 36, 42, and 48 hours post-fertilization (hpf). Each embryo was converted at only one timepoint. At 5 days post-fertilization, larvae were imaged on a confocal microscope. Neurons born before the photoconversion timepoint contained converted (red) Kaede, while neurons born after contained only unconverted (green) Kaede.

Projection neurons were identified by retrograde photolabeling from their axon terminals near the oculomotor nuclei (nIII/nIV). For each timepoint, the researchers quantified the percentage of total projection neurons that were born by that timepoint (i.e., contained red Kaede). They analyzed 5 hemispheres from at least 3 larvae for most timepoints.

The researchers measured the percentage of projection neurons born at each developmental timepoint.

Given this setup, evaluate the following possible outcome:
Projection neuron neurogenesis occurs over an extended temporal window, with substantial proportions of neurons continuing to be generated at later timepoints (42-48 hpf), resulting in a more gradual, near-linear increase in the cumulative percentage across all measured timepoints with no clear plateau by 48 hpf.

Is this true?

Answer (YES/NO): NO